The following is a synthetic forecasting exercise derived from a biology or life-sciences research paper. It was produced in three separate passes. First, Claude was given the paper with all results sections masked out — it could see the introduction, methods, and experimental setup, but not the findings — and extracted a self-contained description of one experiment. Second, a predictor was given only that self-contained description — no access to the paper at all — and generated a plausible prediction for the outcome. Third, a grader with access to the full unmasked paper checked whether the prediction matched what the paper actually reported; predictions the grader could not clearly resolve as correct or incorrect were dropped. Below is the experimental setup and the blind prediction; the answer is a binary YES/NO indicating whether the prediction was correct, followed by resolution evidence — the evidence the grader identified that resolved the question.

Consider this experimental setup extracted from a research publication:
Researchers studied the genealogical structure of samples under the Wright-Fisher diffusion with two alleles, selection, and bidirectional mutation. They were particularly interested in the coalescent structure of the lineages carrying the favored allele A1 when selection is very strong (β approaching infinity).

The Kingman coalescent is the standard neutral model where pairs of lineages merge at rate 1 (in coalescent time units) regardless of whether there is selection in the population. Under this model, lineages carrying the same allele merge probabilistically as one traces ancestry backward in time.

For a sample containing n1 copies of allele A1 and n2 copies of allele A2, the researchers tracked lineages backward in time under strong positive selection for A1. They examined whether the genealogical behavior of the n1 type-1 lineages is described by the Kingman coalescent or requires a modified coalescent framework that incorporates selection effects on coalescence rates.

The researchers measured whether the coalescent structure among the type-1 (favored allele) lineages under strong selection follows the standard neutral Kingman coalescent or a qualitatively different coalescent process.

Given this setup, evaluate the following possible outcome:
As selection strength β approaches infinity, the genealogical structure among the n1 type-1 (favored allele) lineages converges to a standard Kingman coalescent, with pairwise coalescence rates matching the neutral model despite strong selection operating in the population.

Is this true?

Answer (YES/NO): YES